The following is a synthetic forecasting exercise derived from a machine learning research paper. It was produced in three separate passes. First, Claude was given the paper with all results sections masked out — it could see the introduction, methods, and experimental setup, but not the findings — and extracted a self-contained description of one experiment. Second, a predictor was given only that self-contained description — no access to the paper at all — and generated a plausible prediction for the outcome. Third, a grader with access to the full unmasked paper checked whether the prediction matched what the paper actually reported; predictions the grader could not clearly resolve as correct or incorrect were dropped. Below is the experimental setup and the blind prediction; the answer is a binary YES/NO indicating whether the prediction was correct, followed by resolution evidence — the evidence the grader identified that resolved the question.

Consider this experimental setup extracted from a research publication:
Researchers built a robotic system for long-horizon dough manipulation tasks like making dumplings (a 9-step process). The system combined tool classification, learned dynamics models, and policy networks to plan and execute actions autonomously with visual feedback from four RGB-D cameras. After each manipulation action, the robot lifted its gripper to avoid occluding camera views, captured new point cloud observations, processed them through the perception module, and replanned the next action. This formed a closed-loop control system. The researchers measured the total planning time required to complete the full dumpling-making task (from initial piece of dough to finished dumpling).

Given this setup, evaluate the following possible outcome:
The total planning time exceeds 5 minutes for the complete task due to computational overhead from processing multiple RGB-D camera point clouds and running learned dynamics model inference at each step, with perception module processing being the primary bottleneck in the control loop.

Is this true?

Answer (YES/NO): NO